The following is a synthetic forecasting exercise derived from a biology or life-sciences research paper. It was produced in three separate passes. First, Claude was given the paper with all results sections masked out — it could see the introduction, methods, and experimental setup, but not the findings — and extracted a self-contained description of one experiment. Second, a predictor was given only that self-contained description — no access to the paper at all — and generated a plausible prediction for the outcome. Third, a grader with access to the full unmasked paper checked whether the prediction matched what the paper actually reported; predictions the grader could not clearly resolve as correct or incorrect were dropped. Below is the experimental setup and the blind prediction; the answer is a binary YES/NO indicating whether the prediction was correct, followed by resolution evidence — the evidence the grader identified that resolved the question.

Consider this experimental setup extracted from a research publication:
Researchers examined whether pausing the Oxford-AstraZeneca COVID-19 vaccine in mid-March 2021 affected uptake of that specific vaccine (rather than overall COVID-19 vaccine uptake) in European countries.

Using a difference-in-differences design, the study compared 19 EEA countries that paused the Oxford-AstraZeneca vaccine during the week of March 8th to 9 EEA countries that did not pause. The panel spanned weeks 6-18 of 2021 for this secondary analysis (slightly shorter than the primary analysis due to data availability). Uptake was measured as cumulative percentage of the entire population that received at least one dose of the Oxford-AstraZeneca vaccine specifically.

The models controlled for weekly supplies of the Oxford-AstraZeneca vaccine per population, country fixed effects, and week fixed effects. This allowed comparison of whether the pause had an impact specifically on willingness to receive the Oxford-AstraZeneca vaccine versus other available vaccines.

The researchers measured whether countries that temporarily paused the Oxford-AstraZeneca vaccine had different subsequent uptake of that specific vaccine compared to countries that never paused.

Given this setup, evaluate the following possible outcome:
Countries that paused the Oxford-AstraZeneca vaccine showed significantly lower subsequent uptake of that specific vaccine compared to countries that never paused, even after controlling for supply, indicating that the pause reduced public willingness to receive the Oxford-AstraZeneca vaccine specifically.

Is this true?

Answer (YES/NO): NO